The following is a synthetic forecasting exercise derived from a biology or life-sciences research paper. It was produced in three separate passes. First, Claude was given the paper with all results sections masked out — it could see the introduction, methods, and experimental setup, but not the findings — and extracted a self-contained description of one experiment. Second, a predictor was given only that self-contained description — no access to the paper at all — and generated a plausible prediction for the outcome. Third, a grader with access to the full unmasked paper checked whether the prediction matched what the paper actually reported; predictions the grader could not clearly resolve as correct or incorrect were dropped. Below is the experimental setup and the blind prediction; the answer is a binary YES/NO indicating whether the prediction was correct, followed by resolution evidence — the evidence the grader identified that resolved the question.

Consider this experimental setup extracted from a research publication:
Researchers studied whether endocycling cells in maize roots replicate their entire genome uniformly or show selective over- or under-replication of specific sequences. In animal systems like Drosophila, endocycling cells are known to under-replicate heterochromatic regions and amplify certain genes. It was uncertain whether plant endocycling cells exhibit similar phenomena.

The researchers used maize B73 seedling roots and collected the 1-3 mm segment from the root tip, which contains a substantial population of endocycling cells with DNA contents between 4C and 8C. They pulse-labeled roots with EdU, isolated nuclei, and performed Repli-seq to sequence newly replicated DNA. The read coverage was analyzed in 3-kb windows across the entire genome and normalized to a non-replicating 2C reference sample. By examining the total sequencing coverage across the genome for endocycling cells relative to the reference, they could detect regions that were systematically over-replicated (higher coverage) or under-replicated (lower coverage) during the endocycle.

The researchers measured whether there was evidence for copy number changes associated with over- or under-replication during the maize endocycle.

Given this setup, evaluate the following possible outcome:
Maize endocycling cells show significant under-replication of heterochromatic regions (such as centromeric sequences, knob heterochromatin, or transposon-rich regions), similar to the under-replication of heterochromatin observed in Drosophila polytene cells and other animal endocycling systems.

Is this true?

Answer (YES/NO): NO